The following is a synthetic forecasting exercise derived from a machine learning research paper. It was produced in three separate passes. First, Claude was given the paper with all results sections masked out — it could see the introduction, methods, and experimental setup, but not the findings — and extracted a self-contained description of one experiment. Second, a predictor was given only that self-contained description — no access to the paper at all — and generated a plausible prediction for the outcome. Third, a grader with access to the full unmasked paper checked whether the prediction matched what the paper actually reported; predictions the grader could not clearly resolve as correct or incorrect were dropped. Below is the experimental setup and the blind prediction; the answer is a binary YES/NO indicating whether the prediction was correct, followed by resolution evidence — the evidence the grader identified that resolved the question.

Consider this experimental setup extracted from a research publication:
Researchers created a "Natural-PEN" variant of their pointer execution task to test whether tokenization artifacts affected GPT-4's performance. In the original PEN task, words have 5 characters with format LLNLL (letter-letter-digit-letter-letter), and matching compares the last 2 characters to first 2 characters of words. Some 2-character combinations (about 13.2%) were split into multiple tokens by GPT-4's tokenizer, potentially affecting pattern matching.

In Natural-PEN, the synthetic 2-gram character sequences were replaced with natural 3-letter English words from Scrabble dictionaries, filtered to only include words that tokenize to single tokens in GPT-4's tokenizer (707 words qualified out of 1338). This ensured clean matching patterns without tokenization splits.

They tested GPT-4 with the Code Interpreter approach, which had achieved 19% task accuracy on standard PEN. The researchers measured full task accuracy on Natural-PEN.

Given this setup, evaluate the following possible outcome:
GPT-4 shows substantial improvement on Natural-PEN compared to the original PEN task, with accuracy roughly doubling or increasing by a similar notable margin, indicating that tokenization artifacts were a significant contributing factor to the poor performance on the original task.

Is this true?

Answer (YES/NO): NO